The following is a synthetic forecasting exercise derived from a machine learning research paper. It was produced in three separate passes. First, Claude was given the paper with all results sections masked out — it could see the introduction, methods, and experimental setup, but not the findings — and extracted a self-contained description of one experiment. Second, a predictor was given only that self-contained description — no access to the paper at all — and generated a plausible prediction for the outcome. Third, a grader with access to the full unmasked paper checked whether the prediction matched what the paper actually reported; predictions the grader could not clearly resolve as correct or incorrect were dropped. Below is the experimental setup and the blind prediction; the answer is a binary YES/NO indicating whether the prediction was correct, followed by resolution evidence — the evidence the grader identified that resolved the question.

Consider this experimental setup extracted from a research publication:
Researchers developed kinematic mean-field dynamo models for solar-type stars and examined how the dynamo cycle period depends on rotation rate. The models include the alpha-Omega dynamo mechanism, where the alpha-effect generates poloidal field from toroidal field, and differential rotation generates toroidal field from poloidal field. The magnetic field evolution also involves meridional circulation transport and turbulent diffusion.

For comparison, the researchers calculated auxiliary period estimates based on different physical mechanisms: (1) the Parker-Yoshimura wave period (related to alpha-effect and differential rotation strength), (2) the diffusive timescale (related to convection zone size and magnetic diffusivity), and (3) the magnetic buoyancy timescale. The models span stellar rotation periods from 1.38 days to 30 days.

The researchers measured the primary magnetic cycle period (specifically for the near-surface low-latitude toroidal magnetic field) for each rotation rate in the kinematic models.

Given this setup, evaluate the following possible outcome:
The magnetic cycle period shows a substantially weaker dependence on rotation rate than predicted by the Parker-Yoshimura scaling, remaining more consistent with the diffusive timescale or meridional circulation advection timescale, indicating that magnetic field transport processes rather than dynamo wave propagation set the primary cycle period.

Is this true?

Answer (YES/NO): NO